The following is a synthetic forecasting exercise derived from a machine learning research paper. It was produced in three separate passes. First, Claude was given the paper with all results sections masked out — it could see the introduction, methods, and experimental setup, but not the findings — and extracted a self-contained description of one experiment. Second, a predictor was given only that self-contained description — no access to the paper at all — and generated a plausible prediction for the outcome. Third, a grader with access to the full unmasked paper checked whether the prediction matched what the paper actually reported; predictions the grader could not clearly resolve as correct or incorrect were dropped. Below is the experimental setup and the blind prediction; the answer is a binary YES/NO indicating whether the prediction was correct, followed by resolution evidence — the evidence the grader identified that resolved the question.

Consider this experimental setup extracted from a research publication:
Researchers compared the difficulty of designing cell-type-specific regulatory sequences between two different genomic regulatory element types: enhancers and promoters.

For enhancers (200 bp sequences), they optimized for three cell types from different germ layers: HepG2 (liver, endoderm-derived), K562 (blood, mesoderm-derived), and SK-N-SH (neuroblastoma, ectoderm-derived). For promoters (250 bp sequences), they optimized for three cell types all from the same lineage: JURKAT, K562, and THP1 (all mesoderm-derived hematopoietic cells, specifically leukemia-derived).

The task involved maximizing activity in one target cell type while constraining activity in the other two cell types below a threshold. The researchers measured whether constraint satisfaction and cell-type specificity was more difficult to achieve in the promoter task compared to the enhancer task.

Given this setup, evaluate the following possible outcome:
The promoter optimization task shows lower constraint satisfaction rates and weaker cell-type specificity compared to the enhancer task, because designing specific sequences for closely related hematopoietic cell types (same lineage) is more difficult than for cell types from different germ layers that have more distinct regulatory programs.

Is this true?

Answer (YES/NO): YES